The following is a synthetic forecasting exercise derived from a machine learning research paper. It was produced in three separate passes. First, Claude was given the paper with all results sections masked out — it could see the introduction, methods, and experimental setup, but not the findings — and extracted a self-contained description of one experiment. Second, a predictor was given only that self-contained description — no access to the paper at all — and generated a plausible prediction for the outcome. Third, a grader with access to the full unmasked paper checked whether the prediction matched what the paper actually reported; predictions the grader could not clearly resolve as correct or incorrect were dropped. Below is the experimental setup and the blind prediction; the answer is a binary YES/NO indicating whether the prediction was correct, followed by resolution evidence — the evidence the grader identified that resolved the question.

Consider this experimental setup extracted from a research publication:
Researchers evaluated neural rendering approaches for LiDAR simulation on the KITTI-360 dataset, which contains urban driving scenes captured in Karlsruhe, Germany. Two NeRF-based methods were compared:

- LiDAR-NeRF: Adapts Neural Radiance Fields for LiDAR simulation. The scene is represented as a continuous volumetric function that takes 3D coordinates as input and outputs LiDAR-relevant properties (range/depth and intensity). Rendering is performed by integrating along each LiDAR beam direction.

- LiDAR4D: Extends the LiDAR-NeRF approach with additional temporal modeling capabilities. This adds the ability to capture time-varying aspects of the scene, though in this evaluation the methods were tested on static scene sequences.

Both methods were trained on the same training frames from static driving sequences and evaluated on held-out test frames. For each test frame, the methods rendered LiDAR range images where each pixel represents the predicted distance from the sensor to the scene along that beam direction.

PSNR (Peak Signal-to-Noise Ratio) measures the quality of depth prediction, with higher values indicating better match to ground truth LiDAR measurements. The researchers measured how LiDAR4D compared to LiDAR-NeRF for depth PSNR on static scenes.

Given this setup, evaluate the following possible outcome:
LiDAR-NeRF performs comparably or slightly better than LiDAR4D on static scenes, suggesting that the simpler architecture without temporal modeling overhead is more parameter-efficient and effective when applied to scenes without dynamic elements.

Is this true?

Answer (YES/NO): NO